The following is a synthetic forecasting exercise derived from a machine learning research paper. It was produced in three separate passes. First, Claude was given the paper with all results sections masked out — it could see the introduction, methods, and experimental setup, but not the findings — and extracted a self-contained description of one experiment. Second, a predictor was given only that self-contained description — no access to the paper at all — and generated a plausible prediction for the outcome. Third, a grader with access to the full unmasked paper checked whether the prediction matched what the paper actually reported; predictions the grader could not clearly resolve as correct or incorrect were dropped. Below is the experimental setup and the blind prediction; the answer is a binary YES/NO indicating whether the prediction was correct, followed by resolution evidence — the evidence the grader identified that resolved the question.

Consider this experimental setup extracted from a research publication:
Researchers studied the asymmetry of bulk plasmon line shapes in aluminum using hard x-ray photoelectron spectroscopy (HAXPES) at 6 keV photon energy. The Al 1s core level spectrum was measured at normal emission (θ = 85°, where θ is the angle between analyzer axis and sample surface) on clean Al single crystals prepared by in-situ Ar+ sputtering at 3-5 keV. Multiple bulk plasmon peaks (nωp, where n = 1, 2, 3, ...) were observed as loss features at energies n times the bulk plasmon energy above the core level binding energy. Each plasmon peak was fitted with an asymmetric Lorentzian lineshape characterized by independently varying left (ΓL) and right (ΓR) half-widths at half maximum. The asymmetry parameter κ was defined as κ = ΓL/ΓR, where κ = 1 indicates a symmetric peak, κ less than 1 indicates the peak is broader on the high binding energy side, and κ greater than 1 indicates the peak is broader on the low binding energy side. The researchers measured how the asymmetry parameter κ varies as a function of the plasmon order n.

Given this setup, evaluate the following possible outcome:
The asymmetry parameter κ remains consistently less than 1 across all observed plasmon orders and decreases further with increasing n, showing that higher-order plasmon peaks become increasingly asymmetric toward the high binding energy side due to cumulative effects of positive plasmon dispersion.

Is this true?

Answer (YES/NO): NO